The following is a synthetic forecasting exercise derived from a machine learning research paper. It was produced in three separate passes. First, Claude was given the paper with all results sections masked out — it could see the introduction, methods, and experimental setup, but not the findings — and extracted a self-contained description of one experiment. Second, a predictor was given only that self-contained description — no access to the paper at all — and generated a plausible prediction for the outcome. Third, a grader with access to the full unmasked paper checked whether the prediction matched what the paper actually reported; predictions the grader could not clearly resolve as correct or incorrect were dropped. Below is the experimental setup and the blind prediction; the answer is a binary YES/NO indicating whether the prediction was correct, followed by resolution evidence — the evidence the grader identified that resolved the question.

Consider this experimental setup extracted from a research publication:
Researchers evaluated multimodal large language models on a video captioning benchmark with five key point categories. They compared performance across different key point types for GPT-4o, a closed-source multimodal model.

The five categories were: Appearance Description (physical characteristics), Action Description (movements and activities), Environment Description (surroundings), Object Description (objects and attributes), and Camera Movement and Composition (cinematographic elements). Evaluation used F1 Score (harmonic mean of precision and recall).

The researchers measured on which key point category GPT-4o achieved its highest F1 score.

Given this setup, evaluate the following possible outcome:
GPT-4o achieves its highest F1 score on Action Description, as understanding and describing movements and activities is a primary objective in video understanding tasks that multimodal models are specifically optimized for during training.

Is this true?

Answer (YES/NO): NO